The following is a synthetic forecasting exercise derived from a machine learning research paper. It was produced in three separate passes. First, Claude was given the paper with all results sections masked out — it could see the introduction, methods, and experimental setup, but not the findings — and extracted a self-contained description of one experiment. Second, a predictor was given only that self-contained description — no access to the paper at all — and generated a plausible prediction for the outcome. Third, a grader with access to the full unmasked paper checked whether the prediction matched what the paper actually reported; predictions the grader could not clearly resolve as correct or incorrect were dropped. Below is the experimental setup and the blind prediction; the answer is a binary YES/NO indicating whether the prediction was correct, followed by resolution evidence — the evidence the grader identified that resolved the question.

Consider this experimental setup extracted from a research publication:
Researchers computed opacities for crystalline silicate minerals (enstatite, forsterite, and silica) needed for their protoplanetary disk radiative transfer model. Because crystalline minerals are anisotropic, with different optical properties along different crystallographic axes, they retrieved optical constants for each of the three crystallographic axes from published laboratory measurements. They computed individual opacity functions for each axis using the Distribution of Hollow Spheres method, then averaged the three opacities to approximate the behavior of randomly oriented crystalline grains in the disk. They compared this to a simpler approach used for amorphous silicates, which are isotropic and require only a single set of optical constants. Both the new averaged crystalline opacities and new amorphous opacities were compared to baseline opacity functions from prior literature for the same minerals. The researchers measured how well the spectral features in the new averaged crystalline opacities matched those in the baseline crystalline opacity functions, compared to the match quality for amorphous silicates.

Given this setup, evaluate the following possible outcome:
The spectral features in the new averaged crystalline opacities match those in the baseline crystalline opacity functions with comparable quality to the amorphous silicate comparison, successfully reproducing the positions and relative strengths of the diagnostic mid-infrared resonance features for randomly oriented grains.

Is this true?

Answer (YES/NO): NO